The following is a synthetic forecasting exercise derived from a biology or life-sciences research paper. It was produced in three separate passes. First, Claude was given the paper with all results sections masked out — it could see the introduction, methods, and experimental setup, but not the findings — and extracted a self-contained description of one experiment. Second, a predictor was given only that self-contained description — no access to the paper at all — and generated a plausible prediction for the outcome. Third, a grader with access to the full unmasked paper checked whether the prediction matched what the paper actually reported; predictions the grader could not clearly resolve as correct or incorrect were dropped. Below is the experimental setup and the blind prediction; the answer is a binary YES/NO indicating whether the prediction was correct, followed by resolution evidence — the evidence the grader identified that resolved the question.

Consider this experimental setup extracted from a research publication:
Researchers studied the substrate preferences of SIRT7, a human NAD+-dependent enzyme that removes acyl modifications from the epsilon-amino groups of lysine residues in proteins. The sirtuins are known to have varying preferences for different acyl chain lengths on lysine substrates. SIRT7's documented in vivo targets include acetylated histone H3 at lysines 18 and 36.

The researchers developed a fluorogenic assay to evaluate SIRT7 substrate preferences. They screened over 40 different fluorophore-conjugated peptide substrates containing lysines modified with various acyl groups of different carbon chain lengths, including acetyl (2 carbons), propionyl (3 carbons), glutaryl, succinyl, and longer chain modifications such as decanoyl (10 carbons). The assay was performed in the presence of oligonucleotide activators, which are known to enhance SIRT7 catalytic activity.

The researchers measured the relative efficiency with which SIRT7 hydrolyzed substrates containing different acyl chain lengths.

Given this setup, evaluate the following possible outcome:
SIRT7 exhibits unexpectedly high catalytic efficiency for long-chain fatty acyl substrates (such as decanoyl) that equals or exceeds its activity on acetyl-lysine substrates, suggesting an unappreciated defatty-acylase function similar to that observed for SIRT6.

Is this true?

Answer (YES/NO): YES